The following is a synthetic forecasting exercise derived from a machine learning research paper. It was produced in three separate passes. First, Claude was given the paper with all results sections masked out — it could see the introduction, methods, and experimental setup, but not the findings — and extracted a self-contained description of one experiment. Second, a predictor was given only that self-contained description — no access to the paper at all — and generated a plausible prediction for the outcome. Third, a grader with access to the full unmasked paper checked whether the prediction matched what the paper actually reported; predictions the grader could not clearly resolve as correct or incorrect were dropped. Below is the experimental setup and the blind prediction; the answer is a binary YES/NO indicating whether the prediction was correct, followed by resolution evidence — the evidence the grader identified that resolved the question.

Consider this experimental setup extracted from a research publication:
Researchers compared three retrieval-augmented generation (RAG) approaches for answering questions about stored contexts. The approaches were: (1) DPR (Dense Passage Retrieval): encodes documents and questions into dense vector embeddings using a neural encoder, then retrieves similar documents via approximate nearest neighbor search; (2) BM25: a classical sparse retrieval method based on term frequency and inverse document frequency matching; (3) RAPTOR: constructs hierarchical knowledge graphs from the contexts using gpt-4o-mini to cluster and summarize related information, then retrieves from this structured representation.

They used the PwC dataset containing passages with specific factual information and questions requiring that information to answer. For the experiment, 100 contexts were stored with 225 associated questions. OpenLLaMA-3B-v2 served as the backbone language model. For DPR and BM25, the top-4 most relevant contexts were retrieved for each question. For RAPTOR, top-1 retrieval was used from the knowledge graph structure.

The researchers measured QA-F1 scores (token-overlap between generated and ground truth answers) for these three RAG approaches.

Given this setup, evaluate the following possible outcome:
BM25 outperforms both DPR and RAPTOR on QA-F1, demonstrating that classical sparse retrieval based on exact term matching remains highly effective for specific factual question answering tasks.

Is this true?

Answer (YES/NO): NO